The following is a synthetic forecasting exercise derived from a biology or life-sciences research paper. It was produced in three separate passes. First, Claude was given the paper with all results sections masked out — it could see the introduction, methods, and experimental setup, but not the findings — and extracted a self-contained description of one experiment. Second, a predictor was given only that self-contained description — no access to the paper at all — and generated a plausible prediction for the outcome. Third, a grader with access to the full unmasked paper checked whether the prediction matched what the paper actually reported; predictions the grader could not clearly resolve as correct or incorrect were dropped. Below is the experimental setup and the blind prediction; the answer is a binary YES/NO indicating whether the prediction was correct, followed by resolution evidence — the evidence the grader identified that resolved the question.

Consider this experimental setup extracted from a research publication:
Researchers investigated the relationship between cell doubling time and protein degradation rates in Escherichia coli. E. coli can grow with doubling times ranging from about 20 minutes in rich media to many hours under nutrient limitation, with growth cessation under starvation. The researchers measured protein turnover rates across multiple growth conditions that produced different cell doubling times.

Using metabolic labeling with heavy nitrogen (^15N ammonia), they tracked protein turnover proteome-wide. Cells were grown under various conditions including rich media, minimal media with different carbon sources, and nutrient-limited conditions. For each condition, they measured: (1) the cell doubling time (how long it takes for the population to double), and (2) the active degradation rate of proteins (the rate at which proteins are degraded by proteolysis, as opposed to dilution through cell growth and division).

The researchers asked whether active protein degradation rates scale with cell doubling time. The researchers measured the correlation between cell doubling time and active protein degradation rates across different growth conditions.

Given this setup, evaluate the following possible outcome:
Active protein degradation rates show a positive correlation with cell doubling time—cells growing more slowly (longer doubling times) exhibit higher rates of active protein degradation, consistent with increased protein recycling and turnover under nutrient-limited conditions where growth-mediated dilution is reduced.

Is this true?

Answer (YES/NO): NO